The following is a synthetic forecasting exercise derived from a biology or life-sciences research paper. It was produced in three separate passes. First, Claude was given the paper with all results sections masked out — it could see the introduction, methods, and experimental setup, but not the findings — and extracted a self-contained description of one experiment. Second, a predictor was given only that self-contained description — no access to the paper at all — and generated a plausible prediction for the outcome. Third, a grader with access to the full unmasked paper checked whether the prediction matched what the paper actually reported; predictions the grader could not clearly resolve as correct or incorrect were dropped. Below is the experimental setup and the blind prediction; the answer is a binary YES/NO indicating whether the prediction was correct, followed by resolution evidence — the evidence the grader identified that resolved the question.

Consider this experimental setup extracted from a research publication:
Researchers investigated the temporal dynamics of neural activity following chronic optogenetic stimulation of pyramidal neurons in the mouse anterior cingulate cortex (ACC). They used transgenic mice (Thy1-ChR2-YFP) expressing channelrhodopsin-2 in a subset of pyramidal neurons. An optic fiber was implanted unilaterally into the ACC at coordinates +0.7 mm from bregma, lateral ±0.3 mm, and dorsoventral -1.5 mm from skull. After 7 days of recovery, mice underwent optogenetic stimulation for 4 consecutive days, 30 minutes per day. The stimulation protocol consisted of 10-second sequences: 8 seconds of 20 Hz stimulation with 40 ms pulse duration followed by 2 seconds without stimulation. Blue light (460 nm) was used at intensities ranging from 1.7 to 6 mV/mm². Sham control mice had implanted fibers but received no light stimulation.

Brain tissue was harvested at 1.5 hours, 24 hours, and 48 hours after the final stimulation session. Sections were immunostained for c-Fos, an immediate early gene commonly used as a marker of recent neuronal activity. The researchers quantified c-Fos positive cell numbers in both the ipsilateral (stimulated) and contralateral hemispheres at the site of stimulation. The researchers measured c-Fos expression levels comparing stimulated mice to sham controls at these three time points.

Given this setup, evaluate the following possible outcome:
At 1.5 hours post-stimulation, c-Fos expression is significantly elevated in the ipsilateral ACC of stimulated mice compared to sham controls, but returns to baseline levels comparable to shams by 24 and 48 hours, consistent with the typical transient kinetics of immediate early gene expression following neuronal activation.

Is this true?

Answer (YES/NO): YES